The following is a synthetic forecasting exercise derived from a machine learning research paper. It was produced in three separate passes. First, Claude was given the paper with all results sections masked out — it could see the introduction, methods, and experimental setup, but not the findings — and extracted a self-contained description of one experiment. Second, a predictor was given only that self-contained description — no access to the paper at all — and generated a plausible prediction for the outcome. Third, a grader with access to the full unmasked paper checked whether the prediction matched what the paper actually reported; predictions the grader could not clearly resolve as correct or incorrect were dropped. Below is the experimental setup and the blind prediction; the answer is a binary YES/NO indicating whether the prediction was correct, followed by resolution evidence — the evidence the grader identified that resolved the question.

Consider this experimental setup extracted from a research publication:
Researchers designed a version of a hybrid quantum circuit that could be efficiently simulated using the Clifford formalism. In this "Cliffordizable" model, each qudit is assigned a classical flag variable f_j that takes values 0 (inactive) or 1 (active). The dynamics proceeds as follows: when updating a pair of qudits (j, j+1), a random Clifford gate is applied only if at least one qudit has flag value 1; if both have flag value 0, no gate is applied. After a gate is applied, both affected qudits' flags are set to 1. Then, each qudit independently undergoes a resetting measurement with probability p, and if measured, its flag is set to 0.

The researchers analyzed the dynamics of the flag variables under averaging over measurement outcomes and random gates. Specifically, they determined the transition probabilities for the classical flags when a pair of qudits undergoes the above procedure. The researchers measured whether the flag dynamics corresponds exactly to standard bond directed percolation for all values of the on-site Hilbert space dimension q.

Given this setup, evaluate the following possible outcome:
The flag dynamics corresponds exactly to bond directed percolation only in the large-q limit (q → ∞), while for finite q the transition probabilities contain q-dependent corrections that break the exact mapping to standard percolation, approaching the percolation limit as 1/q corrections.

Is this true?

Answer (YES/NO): NO